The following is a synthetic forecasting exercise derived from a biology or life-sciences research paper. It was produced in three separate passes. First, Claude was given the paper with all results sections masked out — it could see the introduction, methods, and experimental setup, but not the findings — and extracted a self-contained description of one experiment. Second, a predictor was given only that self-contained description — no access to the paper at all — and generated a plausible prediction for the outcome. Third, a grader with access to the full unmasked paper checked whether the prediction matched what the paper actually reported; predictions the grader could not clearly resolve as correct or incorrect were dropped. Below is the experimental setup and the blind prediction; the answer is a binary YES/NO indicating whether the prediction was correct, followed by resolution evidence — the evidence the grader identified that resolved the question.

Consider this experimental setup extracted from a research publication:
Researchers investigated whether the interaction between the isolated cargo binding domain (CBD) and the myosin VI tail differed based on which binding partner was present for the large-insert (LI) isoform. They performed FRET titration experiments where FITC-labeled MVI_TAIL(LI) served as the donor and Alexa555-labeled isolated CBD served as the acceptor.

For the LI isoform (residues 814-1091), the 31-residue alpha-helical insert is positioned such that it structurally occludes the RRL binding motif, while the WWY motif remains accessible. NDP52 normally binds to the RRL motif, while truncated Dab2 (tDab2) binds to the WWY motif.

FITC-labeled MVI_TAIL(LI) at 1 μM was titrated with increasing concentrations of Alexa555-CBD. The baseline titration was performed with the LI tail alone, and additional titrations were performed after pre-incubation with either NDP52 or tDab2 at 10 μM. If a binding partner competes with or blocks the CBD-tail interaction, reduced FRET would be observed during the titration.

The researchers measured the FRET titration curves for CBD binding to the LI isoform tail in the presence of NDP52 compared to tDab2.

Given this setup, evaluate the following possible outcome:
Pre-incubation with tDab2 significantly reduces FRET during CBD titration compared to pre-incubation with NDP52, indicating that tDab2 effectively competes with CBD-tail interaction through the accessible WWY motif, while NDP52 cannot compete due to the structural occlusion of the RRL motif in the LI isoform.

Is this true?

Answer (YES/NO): NO